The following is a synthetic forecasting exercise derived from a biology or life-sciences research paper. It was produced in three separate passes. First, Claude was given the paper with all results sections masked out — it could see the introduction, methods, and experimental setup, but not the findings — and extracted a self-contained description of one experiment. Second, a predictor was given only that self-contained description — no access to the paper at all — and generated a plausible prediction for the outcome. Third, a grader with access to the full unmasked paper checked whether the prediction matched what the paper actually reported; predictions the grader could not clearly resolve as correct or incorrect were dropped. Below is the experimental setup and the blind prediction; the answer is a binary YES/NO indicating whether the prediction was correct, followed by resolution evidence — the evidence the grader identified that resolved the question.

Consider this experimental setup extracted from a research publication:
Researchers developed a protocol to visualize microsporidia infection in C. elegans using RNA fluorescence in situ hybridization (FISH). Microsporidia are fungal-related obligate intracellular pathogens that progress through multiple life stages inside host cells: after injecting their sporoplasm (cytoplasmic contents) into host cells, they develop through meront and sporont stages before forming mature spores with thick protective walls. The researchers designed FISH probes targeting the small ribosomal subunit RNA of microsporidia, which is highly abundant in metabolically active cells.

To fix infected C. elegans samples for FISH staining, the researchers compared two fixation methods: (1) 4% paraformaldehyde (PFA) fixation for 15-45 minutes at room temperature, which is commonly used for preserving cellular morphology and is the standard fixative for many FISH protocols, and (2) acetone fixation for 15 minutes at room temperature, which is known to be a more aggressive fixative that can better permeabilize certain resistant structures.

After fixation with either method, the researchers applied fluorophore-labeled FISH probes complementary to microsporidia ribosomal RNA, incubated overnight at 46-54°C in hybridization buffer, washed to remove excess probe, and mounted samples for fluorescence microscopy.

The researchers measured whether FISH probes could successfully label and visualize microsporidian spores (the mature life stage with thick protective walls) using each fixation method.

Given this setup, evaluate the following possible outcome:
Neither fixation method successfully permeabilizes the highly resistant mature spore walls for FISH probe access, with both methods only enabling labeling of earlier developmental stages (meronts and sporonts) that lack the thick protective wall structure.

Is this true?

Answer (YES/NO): NO